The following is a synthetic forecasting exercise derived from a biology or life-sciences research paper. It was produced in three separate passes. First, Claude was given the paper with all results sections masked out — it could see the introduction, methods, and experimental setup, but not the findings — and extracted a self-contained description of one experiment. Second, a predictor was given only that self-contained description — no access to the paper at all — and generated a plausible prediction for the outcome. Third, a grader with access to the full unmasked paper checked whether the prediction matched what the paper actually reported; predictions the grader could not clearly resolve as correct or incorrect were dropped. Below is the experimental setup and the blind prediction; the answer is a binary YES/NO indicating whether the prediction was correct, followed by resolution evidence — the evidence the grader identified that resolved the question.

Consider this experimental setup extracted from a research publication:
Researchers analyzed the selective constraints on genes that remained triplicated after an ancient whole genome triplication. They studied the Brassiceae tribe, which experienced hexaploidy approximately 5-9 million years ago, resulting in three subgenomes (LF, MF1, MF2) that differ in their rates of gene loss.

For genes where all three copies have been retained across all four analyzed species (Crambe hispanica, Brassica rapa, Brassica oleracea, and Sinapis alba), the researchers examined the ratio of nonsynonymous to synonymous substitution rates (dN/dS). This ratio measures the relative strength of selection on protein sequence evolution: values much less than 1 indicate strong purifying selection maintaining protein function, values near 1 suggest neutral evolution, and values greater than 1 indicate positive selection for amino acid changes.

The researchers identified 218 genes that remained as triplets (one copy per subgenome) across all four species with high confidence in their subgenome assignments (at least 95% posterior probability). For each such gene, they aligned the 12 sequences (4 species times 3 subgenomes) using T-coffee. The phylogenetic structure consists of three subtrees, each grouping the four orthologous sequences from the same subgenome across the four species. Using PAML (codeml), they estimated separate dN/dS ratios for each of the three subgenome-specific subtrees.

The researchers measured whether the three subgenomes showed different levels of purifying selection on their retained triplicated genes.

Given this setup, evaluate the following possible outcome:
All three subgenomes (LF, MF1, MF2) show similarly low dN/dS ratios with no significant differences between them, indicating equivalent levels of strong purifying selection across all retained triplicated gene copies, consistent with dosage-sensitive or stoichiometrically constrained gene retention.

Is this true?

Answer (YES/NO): NO